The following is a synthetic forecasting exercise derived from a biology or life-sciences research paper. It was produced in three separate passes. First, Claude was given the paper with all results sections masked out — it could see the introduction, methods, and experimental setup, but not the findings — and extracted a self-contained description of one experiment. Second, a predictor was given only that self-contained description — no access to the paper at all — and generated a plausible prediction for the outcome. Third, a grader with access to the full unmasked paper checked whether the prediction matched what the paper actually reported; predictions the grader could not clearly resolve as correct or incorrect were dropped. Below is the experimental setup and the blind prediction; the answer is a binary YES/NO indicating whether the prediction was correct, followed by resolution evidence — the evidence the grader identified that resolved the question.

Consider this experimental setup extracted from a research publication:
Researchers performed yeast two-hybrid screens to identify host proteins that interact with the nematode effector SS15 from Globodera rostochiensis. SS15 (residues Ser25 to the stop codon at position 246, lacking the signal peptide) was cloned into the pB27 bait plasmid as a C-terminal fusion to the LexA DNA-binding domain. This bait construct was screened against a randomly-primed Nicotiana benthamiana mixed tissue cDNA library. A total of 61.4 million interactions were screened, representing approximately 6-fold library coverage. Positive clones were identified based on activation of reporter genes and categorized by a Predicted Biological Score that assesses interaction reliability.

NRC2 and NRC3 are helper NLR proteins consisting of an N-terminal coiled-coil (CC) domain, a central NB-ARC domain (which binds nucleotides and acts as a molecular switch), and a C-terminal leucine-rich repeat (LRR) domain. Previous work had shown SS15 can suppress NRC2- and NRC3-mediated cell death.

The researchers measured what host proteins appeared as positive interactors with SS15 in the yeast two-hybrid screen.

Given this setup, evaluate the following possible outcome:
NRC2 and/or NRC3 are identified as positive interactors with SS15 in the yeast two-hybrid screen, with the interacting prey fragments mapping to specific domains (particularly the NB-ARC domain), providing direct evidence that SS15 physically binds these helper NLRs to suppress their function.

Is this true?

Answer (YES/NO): YES